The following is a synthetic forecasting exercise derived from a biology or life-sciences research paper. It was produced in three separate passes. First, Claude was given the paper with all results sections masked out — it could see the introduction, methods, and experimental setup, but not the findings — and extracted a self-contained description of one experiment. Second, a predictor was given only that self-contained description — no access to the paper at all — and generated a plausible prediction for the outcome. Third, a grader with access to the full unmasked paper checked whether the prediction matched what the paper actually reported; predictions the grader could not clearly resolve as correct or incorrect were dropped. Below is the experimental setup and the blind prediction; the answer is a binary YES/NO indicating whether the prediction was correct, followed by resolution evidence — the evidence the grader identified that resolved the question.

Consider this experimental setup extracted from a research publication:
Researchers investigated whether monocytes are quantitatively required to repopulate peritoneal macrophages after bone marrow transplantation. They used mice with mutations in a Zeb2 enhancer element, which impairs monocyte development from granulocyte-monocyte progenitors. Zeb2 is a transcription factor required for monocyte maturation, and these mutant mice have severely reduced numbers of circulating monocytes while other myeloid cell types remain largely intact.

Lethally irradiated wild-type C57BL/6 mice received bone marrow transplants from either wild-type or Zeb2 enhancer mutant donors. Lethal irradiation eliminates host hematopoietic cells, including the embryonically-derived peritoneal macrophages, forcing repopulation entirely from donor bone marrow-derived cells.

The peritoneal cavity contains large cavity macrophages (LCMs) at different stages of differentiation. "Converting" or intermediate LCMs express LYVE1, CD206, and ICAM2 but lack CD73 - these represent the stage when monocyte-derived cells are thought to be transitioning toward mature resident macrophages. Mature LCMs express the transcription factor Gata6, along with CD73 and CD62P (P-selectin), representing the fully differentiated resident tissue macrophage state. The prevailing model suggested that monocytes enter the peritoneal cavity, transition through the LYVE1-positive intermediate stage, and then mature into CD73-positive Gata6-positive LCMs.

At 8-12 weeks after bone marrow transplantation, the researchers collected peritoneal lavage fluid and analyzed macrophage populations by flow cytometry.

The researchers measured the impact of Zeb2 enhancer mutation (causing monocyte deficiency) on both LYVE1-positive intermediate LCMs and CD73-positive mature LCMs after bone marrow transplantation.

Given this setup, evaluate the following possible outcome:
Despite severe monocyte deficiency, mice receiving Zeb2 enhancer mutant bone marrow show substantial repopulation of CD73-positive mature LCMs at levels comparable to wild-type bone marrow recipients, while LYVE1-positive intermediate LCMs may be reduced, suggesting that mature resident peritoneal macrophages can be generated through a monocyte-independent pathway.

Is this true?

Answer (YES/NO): YES